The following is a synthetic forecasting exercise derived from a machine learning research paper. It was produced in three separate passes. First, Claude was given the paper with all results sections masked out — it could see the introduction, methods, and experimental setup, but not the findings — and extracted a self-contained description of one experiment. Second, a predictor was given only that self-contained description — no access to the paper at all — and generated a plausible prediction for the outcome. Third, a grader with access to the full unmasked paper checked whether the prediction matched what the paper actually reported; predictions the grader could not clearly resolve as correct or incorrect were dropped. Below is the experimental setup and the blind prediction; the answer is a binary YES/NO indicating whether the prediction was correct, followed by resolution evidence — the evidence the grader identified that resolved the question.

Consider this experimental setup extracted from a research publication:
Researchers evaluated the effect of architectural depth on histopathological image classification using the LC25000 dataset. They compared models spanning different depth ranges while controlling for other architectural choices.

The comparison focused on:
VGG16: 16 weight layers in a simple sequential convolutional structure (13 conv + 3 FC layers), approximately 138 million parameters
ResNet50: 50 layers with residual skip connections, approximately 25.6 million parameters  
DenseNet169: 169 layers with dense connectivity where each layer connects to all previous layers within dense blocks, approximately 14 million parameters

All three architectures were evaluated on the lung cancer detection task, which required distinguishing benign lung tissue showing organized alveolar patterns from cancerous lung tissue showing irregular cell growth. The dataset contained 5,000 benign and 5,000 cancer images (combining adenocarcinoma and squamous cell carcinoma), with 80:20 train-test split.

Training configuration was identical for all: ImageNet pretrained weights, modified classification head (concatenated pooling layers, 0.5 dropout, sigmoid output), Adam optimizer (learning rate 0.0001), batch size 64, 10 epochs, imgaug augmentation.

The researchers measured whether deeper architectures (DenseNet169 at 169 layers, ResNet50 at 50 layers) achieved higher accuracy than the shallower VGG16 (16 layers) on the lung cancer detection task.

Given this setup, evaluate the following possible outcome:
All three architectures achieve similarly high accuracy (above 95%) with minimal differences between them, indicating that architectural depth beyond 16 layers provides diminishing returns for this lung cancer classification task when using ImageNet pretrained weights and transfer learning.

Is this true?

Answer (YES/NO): YES